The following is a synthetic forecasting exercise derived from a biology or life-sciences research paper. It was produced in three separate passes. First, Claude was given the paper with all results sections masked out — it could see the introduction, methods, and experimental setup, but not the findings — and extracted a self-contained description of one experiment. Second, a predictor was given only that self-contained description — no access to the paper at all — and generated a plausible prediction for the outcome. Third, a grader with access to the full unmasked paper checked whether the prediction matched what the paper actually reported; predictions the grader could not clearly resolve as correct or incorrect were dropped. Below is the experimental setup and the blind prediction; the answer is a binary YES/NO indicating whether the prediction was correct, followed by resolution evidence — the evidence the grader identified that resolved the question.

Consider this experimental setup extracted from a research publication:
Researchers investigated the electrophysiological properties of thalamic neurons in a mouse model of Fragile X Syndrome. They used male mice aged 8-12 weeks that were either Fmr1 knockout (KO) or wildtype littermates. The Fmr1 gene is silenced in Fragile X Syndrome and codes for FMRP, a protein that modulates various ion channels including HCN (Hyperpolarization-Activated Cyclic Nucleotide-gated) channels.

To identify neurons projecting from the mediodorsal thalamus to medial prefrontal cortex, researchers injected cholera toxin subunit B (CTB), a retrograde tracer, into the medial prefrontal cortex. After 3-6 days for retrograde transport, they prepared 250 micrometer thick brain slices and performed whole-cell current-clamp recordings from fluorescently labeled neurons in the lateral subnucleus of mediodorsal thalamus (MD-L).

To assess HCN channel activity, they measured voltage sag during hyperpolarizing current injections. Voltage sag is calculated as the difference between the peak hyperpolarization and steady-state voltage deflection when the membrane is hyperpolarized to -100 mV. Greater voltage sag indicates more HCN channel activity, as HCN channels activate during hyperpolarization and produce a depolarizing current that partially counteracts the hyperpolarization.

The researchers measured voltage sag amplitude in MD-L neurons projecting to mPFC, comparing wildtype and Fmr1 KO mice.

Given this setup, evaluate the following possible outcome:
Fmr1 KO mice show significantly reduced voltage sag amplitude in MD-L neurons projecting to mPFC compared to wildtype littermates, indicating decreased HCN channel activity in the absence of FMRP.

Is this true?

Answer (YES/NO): YES